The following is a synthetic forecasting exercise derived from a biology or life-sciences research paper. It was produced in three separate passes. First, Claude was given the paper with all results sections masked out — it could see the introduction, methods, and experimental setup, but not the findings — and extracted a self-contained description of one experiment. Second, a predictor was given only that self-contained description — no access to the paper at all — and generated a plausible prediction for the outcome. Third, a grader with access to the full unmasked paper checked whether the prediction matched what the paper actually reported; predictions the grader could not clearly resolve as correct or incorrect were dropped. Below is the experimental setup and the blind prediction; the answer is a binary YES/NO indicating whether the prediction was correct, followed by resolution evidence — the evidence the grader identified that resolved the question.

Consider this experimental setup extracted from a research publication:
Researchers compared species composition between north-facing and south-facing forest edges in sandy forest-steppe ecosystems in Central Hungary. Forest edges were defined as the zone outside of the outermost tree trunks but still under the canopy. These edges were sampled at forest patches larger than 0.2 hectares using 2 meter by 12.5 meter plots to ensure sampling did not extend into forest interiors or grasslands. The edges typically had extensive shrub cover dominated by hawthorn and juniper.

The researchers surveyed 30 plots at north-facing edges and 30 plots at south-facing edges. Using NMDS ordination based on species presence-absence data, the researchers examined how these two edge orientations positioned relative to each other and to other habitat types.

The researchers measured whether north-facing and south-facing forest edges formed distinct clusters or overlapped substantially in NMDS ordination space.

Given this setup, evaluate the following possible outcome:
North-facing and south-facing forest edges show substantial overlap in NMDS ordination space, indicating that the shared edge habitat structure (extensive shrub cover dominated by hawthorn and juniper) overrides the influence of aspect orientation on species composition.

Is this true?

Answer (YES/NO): NO